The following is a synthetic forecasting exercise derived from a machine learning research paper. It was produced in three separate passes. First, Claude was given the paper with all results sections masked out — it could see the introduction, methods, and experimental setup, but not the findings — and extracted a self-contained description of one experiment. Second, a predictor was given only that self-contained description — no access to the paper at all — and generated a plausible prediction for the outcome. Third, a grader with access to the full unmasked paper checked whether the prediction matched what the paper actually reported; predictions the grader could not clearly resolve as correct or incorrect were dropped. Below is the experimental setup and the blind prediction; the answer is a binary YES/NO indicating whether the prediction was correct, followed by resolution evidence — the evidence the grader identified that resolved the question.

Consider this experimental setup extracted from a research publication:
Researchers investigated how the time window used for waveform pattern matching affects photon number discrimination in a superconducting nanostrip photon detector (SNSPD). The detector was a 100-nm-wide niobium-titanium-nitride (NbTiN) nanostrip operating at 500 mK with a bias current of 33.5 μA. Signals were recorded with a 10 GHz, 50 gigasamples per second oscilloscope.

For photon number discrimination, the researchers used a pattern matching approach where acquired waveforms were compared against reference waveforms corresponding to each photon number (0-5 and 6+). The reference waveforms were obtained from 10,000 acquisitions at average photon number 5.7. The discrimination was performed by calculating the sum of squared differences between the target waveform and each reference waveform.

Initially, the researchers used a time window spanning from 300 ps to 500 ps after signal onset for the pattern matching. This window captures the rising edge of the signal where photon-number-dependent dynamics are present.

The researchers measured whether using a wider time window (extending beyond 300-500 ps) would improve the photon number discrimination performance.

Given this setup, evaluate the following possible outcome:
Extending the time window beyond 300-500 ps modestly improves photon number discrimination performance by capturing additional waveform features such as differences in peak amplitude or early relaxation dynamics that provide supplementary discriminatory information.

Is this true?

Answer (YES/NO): NO